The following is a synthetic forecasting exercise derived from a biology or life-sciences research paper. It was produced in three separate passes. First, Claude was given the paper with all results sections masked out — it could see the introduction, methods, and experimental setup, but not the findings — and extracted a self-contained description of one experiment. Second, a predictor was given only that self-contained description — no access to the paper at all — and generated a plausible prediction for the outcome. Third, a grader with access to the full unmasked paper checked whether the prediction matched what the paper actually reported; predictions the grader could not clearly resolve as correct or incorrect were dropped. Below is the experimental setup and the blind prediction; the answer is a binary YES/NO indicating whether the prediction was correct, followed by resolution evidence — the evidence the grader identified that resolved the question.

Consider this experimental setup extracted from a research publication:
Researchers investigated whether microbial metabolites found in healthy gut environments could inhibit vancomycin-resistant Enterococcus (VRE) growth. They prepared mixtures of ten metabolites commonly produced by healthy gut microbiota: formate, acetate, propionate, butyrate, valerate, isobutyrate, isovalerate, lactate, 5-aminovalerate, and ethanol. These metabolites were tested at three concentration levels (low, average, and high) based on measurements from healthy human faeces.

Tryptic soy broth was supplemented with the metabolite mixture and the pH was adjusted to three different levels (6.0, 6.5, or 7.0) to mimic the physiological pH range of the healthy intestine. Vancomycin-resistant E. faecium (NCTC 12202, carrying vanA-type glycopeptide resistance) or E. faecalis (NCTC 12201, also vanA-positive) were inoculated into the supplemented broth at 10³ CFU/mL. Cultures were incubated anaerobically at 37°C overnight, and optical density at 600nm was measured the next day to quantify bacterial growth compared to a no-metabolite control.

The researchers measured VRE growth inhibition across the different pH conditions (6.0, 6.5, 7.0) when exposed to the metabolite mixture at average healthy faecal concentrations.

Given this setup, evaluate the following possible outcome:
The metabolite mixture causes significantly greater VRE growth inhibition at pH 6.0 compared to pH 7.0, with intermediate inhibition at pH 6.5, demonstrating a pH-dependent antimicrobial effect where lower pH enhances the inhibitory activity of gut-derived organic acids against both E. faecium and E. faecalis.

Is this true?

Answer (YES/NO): NO